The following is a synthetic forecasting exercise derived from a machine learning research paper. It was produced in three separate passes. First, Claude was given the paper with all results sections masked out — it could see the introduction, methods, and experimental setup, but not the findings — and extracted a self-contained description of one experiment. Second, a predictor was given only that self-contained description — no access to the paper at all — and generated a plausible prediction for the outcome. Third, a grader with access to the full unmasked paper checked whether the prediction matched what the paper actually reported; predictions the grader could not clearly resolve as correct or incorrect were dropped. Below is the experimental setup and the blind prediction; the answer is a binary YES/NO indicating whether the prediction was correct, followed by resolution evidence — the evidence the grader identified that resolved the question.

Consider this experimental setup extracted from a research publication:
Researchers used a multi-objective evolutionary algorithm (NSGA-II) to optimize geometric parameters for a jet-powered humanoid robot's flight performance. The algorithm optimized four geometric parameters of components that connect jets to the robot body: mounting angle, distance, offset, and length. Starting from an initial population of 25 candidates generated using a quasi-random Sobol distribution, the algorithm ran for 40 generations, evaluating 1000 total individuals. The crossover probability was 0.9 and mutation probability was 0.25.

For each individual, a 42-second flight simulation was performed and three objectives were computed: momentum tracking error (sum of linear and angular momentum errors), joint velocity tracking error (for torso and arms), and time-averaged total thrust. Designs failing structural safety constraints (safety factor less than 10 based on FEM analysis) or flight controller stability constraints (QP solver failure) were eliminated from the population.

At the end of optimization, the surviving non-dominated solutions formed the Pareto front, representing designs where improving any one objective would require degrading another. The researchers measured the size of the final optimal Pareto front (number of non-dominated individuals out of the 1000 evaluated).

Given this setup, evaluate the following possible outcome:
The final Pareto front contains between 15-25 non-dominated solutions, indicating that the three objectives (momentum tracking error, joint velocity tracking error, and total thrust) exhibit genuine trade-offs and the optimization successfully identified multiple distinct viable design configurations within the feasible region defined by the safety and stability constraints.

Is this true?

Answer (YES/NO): NO